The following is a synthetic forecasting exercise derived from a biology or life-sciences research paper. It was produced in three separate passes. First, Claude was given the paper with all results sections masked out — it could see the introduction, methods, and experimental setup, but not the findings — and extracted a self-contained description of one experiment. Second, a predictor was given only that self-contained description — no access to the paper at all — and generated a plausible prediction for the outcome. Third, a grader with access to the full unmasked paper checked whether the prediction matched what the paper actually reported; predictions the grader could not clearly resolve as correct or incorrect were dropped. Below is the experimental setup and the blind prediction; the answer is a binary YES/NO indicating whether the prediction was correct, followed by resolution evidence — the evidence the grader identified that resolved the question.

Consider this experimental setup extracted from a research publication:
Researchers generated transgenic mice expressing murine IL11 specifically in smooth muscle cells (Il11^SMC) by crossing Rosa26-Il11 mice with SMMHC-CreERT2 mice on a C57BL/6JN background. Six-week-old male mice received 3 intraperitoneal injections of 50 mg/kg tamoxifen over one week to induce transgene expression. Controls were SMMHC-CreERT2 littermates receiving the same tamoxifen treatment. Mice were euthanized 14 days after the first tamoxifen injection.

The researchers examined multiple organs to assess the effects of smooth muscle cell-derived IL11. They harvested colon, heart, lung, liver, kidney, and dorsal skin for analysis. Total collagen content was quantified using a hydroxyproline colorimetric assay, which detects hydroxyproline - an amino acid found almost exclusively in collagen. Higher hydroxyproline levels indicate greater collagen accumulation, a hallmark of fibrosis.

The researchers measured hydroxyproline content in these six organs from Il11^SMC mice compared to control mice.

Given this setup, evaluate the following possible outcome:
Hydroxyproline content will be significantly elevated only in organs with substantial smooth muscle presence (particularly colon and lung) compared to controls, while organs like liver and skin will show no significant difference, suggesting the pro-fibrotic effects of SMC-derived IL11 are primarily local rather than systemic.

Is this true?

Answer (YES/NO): NO